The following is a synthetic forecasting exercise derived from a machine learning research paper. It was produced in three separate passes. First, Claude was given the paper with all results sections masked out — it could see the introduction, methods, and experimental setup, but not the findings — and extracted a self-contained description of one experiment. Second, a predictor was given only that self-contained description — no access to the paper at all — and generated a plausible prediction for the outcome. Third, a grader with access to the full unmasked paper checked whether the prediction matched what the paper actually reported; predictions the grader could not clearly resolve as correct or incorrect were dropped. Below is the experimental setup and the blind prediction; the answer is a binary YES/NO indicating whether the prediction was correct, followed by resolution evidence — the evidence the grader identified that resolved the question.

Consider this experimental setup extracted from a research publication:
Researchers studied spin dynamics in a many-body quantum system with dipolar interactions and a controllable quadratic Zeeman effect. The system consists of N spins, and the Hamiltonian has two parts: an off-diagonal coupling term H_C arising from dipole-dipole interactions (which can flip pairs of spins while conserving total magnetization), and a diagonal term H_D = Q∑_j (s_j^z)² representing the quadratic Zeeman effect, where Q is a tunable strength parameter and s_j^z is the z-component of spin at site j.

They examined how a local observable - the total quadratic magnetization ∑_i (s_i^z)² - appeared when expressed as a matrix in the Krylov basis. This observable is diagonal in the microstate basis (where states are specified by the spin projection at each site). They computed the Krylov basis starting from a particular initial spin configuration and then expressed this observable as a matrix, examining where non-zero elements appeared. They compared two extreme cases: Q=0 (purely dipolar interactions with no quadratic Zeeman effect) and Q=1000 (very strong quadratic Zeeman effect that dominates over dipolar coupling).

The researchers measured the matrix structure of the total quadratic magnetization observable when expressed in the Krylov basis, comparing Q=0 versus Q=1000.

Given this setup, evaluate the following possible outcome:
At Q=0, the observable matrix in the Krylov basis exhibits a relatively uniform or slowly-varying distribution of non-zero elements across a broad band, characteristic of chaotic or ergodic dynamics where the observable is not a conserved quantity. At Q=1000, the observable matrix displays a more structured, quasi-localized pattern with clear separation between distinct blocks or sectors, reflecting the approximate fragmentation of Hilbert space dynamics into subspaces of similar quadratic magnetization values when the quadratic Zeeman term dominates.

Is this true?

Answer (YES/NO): NO